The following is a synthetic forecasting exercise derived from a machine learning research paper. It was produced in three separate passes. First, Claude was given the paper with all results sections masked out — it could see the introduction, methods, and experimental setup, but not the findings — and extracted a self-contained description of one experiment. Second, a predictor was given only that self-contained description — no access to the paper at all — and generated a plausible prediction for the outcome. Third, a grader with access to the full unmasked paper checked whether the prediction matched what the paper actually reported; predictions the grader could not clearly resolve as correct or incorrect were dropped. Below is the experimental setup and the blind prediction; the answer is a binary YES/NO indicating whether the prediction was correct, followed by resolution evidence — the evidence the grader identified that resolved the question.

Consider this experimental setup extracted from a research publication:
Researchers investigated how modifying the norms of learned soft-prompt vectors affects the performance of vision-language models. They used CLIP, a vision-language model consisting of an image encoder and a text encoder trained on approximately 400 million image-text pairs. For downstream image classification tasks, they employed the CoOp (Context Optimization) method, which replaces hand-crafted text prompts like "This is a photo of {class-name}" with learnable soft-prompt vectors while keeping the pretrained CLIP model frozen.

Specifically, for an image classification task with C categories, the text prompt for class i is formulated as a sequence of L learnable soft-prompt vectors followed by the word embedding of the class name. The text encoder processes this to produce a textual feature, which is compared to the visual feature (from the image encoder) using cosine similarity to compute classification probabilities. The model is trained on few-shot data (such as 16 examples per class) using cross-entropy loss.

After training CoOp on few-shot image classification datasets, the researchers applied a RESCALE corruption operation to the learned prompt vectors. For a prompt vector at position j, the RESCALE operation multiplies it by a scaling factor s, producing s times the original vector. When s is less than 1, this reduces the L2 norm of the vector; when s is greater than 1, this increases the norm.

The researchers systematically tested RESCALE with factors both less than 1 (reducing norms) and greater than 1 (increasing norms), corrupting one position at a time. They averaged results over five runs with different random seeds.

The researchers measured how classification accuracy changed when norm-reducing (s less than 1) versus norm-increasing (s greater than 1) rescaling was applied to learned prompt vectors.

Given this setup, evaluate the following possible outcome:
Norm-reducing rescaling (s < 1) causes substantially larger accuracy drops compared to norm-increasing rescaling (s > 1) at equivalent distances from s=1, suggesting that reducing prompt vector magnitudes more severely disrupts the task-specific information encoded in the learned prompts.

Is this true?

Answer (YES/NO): NO